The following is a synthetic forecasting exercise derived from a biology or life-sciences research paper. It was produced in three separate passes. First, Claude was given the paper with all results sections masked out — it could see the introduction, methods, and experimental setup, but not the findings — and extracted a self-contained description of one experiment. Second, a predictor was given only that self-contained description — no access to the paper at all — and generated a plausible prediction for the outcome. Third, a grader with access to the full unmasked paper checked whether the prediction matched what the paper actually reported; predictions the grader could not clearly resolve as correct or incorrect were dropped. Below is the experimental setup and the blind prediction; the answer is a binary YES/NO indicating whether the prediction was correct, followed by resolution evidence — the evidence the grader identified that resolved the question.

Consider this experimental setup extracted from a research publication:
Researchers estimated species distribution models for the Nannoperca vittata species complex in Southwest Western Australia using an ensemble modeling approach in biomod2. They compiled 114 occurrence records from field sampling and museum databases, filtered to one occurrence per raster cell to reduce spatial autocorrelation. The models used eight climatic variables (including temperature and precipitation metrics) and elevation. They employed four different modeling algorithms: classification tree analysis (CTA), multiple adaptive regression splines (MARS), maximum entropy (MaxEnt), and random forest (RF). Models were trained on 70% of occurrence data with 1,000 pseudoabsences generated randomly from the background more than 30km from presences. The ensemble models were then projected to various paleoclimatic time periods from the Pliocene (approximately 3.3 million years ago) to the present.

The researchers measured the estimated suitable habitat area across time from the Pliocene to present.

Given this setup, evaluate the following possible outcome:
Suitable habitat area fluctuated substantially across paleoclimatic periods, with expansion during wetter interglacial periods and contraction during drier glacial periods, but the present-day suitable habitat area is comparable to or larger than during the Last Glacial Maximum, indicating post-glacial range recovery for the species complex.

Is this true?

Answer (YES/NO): NO